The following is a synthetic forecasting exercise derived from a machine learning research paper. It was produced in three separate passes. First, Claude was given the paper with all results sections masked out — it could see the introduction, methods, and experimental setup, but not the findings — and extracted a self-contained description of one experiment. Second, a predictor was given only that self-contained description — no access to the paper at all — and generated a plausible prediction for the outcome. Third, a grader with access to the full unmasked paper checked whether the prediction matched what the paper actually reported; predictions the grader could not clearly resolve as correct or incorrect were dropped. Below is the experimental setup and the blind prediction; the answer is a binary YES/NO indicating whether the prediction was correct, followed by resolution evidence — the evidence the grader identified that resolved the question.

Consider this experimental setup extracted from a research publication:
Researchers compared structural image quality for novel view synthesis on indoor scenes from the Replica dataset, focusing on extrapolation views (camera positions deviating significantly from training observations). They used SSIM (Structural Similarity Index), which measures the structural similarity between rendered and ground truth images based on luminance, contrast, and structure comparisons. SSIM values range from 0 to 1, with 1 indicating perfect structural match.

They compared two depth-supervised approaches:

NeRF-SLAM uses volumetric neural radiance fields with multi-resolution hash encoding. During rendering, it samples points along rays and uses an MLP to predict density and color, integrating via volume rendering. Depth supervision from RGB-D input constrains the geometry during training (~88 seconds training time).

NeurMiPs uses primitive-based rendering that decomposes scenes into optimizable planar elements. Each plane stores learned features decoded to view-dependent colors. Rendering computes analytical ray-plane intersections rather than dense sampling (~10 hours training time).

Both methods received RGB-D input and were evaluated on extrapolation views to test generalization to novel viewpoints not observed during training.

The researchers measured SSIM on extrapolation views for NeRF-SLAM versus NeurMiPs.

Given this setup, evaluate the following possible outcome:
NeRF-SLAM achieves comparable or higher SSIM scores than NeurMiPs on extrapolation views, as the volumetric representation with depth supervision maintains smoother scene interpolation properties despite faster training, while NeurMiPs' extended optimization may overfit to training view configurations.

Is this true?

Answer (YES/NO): YES